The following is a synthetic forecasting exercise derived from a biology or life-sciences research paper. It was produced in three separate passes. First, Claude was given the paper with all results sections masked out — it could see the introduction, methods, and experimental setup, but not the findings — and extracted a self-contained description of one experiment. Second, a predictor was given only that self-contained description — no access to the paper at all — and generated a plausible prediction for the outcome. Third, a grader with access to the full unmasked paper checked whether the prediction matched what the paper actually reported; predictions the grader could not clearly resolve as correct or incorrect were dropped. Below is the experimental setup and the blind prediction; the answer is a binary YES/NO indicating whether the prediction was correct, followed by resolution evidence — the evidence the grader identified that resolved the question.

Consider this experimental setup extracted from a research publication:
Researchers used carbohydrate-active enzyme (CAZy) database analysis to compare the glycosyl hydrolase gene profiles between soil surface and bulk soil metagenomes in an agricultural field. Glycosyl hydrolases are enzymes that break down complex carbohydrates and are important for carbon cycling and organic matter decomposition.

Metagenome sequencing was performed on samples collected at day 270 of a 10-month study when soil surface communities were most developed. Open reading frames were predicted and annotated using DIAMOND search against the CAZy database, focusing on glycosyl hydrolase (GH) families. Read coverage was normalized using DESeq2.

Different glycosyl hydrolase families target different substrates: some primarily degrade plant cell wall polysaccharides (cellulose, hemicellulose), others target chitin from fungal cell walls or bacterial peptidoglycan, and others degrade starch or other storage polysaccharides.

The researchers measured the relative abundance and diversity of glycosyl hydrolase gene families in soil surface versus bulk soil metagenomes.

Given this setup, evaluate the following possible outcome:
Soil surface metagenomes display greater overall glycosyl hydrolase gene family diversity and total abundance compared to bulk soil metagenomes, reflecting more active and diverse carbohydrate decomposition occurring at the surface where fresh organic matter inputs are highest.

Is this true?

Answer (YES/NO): NO